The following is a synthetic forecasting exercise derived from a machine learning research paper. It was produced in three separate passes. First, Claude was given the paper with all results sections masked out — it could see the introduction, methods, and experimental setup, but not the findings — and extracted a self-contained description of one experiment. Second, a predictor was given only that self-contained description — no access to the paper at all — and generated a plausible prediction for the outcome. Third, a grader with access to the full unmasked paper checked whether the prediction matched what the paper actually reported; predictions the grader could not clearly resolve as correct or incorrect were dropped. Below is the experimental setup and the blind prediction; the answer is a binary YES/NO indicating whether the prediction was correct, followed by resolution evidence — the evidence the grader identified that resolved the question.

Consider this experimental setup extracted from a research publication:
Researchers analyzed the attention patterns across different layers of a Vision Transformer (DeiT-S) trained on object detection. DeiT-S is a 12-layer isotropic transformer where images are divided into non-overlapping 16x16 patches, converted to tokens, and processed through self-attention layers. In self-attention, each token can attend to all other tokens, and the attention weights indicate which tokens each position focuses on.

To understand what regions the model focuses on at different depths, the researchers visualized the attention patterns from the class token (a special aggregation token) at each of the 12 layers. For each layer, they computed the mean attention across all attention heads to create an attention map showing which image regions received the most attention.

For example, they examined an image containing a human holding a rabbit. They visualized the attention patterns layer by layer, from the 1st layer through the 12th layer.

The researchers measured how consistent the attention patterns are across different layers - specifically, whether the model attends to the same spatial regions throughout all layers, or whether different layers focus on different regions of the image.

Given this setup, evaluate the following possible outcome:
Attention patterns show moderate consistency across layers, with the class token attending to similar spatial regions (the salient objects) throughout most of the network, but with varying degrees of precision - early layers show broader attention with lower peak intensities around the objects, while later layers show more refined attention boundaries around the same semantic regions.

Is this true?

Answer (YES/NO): NO